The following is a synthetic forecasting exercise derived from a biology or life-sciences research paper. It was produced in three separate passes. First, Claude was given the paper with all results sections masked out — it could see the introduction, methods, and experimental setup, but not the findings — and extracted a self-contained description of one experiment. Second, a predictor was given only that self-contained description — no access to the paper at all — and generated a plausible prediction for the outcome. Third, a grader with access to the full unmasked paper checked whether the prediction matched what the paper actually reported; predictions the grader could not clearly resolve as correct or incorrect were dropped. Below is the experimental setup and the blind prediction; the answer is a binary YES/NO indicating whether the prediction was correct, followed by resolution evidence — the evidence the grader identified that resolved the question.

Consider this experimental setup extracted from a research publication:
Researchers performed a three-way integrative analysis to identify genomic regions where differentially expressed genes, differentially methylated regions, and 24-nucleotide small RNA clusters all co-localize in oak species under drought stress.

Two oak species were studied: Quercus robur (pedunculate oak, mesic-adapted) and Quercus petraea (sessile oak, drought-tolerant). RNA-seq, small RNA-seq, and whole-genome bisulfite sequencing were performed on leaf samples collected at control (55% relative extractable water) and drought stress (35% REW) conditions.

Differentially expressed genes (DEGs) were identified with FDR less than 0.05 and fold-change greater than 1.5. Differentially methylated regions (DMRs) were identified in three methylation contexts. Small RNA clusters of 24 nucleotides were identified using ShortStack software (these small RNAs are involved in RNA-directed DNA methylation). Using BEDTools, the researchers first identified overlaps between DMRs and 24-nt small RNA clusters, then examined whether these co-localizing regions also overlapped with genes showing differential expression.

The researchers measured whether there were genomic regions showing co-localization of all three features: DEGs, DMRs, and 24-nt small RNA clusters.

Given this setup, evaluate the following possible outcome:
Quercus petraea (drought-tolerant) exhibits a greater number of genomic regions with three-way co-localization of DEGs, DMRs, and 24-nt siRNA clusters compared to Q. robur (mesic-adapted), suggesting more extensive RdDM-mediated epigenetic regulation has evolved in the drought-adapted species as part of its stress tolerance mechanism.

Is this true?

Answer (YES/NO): NO